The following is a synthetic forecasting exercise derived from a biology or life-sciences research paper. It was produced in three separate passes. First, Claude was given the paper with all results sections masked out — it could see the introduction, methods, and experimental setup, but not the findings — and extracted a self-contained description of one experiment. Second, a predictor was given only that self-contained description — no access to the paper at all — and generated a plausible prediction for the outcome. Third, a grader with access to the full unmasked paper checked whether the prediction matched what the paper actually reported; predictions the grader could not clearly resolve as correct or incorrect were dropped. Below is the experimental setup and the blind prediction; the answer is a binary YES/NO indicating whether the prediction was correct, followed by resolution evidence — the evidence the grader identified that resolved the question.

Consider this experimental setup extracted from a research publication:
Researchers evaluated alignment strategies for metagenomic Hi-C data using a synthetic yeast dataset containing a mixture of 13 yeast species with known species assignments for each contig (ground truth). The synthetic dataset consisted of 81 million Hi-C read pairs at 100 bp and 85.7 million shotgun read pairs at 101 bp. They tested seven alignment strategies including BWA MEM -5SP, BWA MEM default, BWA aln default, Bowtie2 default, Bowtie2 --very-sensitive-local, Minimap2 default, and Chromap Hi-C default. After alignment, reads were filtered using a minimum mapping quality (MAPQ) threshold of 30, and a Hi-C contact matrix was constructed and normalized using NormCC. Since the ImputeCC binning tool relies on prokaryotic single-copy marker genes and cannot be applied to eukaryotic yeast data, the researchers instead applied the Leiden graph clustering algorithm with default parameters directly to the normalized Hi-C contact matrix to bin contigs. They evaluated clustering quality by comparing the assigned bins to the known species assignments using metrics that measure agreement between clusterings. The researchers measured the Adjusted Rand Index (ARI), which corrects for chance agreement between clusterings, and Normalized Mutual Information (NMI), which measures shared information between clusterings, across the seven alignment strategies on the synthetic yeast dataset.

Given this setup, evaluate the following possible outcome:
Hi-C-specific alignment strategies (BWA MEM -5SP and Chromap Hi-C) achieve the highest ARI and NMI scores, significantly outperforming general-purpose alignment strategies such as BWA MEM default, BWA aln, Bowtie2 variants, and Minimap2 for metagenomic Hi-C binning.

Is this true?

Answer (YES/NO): NO